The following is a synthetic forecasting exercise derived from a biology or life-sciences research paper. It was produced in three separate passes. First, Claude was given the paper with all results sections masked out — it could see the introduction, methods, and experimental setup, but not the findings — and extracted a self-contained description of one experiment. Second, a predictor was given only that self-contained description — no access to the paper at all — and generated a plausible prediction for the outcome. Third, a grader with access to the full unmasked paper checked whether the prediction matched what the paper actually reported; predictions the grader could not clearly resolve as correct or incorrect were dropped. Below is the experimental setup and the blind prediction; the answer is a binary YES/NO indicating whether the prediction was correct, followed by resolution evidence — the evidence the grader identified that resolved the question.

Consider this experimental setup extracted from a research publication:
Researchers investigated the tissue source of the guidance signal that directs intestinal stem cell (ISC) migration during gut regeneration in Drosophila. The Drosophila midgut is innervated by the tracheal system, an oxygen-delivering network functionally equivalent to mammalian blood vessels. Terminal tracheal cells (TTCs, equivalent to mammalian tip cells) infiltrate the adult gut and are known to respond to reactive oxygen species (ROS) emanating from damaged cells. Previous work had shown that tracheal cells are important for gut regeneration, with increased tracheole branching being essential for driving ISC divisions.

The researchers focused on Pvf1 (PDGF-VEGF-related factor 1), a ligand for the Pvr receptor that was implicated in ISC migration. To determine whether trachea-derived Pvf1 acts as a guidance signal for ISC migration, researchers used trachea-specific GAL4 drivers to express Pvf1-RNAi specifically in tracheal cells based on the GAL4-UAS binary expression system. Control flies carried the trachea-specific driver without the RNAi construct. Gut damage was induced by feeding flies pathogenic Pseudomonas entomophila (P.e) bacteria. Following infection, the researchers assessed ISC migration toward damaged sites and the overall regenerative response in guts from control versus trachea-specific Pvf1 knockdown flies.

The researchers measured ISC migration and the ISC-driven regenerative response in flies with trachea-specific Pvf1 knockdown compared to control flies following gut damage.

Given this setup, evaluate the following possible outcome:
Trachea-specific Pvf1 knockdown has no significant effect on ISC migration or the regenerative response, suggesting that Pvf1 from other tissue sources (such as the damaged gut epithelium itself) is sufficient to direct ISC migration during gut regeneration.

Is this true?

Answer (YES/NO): NO